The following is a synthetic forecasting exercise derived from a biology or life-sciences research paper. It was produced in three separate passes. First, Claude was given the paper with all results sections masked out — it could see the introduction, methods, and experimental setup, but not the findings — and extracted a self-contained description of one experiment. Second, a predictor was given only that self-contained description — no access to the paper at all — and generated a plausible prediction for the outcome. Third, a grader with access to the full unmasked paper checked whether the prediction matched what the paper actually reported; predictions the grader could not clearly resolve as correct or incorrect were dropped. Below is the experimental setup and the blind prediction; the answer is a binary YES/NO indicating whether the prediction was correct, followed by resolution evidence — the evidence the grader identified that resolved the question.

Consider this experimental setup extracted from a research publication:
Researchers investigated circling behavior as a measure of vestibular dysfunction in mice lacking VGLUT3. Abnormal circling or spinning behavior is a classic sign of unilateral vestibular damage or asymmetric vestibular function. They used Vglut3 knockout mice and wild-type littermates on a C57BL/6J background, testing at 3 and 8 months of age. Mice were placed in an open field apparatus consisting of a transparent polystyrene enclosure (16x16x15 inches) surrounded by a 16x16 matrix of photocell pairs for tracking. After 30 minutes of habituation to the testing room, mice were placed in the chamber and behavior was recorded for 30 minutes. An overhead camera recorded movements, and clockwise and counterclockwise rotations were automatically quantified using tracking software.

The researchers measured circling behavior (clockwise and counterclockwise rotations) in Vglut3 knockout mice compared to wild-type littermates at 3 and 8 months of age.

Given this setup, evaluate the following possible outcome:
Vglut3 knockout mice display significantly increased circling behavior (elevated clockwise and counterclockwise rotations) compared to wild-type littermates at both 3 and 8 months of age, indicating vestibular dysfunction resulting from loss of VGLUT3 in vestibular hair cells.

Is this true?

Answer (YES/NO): NO